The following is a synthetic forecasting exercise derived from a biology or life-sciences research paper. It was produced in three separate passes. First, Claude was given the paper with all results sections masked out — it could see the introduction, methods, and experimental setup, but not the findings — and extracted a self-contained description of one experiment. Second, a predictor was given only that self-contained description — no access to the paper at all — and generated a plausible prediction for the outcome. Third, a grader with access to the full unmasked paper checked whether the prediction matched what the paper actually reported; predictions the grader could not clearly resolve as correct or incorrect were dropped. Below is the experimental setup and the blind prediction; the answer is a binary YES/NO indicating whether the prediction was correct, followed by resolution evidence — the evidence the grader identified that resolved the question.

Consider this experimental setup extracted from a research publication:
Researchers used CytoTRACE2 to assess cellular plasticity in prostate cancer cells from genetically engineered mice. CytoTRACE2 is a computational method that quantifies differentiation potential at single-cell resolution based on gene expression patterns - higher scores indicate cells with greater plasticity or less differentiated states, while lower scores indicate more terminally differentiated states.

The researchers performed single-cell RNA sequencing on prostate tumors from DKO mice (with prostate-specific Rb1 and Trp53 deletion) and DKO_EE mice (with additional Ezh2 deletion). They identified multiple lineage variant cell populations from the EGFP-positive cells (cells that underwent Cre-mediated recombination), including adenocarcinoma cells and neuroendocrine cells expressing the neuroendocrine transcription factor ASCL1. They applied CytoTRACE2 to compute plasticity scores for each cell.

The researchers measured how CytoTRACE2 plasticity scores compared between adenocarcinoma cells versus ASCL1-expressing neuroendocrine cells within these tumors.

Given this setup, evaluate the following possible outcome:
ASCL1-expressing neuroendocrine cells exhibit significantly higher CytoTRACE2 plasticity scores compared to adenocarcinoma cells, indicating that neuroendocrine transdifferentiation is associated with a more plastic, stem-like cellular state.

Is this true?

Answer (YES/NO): NO